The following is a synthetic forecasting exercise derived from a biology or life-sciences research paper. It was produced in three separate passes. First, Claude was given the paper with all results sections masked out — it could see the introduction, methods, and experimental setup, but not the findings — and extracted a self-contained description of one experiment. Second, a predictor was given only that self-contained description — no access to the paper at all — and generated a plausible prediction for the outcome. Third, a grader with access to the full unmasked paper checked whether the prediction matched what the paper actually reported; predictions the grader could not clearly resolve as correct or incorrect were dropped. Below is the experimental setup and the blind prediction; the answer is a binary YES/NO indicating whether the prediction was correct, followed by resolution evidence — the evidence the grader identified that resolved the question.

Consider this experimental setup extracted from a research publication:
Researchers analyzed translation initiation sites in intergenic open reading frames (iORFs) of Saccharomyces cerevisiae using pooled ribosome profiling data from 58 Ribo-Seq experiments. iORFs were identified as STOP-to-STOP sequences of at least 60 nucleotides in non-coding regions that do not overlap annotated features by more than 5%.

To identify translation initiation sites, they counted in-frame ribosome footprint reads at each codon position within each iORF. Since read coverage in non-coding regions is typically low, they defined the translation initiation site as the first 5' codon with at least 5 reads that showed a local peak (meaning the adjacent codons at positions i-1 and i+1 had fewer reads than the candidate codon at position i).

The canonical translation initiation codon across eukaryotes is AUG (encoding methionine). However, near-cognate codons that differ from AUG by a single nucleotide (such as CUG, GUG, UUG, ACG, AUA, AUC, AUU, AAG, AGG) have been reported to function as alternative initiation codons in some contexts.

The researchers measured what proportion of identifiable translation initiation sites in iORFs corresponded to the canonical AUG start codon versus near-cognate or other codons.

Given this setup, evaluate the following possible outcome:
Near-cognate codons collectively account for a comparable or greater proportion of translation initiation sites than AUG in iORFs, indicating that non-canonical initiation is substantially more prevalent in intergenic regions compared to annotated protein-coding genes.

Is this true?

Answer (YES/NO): YES